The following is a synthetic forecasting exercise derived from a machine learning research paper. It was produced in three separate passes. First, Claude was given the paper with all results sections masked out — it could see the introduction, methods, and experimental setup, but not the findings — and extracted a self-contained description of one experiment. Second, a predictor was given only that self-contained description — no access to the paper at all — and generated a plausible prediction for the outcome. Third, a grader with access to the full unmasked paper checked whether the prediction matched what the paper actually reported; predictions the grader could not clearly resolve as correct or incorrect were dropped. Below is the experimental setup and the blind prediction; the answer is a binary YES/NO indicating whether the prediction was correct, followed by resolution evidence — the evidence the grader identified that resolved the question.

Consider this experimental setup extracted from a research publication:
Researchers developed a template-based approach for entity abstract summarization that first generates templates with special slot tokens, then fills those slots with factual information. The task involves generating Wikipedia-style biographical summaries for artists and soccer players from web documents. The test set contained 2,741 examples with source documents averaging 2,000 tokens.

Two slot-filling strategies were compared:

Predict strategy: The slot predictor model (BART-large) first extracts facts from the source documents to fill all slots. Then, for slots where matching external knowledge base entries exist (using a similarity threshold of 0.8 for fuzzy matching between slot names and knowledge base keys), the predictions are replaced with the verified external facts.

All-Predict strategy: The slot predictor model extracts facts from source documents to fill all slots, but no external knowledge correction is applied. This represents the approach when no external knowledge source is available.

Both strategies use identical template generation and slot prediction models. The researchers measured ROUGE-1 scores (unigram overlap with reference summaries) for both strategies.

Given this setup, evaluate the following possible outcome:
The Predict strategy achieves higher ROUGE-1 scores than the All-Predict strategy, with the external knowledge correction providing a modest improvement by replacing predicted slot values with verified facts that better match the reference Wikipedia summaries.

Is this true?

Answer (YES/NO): NO